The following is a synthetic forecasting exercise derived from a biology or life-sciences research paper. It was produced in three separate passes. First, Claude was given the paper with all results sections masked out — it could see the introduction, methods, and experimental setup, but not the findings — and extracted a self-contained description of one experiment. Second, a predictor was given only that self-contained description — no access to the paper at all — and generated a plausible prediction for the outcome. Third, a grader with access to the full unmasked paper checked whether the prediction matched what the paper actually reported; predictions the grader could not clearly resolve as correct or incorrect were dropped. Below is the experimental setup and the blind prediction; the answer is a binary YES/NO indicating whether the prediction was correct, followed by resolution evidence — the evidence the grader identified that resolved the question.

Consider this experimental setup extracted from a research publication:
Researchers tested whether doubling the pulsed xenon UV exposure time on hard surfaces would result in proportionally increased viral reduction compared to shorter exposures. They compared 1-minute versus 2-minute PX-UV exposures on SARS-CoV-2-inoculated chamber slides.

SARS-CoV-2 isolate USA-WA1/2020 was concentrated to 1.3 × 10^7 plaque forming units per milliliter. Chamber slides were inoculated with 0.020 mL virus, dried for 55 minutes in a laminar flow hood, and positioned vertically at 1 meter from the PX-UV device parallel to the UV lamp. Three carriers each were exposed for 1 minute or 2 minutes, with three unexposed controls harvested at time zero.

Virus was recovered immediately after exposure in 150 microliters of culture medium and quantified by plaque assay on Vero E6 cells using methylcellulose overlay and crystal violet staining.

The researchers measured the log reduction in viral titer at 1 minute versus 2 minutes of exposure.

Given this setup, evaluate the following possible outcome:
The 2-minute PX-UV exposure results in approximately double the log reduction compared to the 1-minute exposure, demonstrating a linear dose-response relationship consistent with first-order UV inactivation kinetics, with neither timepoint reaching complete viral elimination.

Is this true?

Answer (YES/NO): NO